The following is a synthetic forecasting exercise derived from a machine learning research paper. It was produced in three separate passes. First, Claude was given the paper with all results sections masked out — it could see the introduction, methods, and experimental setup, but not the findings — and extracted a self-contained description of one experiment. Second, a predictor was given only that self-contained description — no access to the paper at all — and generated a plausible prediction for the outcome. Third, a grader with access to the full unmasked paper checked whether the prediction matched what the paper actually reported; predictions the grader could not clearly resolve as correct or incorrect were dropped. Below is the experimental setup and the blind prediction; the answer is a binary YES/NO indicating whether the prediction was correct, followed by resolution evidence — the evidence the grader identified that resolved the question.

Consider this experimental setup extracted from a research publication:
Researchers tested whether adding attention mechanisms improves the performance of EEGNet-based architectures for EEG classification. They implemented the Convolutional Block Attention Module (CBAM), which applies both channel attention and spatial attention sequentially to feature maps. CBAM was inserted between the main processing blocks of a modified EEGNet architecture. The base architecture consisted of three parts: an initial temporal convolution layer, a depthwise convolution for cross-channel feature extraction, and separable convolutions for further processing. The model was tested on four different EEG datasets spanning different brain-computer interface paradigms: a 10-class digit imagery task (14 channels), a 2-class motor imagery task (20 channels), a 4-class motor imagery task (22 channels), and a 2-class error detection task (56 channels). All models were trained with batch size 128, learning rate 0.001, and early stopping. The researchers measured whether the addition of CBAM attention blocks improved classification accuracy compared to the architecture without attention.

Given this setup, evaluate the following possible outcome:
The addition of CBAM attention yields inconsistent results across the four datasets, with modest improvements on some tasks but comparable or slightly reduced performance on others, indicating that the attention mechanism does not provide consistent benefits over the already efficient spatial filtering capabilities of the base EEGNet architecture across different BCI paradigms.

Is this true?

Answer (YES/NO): NO